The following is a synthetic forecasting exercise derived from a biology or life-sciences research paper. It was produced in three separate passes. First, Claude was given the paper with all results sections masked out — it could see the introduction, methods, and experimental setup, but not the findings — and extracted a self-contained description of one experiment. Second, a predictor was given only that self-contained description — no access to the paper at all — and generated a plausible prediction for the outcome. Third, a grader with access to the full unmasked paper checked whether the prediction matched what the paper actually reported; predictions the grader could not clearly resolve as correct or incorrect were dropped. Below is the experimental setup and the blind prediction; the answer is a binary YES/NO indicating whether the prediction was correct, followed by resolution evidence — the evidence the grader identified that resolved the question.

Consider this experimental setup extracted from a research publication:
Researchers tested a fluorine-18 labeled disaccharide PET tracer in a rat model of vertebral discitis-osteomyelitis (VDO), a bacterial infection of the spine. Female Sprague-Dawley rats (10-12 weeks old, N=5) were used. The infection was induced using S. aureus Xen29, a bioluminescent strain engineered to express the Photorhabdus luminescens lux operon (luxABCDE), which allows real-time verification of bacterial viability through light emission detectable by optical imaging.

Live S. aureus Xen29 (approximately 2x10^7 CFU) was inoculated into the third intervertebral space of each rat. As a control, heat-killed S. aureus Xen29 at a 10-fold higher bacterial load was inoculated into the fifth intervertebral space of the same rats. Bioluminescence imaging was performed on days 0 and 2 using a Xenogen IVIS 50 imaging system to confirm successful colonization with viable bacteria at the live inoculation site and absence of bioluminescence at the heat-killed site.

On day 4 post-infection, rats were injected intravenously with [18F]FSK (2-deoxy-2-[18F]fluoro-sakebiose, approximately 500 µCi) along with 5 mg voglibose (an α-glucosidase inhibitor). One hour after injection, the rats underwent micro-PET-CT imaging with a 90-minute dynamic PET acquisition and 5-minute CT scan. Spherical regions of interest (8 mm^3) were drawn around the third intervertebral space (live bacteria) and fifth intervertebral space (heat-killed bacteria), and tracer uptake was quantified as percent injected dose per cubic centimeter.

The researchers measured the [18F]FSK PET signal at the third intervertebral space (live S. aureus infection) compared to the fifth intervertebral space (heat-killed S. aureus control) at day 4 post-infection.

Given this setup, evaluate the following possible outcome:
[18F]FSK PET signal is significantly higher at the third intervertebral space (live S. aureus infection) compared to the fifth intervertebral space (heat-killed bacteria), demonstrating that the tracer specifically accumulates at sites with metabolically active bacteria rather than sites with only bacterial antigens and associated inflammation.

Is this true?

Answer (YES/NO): YES